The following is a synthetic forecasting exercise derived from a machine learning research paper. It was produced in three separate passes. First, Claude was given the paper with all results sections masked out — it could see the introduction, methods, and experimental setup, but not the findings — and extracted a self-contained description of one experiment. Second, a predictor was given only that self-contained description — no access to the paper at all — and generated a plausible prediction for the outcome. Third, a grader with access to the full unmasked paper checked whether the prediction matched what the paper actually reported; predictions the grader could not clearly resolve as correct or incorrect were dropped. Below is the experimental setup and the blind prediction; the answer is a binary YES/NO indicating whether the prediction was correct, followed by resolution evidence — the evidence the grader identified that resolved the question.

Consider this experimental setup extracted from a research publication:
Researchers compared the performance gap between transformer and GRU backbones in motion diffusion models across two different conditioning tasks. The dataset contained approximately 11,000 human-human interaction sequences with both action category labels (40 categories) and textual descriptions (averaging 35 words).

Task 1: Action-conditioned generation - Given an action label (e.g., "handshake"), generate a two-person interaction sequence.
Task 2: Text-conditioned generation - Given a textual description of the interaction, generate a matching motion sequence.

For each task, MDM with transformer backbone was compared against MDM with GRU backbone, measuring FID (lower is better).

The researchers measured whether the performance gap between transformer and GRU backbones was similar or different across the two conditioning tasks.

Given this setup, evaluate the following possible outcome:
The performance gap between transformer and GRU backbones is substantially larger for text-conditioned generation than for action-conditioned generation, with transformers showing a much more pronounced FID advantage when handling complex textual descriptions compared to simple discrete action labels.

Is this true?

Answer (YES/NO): NO